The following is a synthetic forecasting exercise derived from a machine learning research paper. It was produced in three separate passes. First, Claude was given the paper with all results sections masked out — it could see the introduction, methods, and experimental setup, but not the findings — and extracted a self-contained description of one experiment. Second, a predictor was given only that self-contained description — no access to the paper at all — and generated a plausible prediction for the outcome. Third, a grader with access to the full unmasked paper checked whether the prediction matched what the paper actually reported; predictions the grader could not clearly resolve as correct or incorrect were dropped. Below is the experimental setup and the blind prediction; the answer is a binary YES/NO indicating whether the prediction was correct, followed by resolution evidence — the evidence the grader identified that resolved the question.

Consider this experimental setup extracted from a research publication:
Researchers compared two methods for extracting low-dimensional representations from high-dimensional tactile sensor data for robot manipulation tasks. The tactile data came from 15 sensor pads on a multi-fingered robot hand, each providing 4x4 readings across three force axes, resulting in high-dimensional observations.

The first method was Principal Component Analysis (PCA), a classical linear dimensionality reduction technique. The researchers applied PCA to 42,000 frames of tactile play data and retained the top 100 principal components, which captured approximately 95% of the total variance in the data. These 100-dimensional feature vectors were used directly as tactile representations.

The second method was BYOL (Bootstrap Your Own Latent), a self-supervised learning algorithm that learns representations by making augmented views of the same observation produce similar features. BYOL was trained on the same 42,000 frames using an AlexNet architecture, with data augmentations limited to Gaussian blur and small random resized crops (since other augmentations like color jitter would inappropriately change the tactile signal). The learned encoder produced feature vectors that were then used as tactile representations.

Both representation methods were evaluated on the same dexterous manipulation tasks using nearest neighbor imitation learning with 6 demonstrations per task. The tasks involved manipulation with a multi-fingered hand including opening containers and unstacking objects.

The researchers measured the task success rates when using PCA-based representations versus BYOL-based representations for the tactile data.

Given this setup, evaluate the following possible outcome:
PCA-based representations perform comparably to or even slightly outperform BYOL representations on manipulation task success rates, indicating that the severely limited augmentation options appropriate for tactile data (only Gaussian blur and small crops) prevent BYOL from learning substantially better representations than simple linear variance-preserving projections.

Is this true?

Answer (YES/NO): NO